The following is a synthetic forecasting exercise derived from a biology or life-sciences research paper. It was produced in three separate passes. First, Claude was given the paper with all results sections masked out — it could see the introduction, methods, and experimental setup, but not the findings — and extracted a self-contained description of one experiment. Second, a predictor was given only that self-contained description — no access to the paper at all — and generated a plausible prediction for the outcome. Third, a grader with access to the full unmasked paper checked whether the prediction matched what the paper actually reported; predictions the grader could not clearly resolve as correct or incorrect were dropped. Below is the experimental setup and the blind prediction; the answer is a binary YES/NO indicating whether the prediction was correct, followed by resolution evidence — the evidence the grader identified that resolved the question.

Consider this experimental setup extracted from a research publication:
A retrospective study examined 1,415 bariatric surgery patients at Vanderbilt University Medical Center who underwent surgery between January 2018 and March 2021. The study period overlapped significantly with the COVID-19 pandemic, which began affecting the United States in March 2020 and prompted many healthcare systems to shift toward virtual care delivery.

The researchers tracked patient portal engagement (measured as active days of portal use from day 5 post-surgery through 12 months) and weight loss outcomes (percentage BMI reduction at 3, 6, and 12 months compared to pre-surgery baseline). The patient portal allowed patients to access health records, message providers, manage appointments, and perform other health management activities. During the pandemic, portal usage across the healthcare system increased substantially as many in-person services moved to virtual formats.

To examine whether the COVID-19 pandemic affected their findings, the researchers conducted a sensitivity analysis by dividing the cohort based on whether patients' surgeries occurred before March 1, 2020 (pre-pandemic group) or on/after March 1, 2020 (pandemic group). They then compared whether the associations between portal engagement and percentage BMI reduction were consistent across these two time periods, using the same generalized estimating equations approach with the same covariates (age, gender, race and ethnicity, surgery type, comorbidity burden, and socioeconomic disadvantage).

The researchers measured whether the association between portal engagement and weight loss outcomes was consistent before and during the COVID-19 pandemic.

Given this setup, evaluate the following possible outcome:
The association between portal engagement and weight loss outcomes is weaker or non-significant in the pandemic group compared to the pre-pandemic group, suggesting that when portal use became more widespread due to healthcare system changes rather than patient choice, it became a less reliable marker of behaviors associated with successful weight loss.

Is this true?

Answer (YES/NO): NO